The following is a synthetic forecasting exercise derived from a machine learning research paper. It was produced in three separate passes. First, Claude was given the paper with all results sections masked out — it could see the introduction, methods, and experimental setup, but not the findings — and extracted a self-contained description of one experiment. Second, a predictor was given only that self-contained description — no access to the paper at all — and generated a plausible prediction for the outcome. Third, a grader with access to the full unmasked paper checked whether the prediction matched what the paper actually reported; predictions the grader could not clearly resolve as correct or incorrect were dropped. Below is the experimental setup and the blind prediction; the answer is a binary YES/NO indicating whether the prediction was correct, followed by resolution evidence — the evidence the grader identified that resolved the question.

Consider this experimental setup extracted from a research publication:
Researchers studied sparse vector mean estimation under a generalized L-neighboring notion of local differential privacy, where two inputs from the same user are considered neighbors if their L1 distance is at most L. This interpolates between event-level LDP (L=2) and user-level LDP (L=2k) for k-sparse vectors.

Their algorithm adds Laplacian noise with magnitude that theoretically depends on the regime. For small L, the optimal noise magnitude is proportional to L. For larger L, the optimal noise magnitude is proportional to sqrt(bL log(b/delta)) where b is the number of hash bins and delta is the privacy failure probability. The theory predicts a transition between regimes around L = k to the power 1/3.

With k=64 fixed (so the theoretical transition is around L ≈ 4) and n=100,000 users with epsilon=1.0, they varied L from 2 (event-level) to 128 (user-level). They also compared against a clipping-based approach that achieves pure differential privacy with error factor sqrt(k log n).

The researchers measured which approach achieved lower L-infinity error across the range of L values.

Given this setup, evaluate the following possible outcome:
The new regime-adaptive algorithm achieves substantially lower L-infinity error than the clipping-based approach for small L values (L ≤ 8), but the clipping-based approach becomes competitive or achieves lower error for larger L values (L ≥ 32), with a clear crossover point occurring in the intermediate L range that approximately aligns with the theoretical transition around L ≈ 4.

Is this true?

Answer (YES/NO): NO